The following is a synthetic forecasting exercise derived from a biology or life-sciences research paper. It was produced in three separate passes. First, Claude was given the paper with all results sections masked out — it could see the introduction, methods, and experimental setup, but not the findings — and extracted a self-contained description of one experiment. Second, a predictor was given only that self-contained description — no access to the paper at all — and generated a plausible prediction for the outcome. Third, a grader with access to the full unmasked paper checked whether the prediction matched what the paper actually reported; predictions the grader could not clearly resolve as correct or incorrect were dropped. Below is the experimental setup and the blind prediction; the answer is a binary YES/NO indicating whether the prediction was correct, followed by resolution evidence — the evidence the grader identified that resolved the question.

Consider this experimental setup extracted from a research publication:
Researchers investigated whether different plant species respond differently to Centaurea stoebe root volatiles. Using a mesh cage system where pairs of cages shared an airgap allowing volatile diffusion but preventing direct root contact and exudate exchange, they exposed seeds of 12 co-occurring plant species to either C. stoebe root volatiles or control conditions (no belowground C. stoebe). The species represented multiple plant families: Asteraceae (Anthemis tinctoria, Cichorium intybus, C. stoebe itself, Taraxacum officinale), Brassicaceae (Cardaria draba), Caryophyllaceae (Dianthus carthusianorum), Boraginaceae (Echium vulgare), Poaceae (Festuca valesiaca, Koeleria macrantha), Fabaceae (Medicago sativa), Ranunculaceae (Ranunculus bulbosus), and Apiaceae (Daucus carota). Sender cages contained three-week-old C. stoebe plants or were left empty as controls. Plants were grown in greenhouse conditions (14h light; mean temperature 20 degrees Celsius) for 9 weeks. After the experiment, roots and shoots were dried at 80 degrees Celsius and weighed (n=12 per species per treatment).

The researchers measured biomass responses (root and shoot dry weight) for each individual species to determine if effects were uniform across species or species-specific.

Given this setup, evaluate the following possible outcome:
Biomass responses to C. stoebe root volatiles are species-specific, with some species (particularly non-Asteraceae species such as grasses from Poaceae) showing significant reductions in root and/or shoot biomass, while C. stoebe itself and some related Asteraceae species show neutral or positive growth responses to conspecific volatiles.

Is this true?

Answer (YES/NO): NO